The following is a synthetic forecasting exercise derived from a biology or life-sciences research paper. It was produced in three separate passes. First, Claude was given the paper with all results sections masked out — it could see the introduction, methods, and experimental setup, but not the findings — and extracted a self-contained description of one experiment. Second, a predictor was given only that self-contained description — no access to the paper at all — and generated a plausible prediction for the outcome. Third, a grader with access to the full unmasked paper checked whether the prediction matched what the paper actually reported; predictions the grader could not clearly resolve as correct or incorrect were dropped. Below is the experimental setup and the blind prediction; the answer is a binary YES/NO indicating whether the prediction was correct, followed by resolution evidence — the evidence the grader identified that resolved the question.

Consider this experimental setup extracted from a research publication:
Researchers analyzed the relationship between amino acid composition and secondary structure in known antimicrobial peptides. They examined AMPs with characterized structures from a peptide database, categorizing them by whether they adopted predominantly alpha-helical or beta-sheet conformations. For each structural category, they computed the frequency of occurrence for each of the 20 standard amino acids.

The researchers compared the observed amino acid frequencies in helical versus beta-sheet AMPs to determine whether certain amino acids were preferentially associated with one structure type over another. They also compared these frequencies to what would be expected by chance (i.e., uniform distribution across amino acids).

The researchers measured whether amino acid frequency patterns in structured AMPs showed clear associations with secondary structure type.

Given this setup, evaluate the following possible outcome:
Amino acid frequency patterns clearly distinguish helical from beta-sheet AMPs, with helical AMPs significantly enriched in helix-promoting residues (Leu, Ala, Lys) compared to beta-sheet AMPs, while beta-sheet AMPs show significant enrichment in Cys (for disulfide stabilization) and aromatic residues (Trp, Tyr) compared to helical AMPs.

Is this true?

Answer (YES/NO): NO